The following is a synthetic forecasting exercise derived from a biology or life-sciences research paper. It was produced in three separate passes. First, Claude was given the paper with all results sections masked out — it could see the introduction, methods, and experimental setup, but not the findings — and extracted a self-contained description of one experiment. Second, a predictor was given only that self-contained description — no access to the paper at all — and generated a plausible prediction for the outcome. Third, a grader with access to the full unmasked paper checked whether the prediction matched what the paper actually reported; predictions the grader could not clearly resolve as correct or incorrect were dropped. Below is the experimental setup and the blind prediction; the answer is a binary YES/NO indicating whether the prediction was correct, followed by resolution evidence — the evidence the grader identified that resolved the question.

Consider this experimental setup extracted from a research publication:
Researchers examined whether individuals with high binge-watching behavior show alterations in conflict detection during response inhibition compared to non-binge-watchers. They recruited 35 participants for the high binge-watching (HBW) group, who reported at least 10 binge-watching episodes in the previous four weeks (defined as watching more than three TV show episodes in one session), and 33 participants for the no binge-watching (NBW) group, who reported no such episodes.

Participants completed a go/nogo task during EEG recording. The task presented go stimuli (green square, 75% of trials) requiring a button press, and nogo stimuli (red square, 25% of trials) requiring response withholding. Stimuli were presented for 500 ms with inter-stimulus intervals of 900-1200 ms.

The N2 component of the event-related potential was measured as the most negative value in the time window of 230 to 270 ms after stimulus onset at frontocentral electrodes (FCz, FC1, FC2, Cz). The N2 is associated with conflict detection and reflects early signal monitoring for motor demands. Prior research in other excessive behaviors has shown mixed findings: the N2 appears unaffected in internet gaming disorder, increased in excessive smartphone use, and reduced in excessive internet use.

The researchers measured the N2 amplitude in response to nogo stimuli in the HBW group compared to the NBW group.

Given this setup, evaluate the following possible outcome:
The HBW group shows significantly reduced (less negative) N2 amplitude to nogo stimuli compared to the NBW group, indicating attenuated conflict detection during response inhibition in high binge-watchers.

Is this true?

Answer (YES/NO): NO